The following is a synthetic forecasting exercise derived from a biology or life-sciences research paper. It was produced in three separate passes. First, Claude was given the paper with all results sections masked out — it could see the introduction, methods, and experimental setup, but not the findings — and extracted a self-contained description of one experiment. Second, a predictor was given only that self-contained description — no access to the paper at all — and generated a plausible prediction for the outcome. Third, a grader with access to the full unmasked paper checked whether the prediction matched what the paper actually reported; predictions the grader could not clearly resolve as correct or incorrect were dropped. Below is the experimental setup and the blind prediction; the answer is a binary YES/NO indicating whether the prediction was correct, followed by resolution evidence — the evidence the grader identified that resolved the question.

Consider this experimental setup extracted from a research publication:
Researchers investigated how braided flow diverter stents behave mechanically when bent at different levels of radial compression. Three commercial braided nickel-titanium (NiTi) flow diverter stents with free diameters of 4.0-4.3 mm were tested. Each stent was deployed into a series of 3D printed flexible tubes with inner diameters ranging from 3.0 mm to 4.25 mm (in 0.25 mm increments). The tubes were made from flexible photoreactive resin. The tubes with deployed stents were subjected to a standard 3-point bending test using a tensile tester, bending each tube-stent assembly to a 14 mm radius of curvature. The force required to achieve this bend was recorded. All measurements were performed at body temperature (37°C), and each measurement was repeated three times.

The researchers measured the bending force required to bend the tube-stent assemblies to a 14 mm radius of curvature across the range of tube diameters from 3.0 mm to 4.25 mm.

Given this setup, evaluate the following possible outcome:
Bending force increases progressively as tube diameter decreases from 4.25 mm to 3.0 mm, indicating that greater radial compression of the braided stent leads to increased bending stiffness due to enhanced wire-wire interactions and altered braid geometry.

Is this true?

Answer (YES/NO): NO